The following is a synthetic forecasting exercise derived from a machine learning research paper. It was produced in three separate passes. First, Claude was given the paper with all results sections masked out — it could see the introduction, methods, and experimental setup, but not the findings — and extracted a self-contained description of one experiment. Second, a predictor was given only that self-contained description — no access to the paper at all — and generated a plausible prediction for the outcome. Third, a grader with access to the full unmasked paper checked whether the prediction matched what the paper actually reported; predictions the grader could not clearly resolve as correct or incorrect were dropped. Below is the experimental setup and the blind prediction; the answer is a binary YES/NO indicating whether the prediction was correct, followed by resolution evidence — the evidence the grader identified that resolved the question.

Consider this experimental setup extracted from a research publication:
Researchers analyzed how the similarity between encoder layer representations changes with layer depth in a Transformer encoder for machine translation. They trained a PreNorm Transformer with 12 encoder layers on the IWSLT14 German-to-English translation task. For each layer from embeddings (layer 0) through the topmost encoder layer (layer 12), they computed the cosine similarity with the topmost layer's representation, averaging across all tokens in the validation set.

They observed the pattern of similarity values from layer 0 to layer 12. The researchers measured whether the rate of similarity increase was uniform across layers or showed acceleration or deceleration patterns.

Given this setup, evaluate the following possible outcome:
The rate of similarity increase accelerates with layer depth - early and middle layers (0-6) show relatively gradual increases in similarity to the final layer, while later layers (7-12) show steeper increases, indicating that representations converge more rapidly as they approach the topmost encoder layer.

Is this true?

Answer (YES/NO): NO